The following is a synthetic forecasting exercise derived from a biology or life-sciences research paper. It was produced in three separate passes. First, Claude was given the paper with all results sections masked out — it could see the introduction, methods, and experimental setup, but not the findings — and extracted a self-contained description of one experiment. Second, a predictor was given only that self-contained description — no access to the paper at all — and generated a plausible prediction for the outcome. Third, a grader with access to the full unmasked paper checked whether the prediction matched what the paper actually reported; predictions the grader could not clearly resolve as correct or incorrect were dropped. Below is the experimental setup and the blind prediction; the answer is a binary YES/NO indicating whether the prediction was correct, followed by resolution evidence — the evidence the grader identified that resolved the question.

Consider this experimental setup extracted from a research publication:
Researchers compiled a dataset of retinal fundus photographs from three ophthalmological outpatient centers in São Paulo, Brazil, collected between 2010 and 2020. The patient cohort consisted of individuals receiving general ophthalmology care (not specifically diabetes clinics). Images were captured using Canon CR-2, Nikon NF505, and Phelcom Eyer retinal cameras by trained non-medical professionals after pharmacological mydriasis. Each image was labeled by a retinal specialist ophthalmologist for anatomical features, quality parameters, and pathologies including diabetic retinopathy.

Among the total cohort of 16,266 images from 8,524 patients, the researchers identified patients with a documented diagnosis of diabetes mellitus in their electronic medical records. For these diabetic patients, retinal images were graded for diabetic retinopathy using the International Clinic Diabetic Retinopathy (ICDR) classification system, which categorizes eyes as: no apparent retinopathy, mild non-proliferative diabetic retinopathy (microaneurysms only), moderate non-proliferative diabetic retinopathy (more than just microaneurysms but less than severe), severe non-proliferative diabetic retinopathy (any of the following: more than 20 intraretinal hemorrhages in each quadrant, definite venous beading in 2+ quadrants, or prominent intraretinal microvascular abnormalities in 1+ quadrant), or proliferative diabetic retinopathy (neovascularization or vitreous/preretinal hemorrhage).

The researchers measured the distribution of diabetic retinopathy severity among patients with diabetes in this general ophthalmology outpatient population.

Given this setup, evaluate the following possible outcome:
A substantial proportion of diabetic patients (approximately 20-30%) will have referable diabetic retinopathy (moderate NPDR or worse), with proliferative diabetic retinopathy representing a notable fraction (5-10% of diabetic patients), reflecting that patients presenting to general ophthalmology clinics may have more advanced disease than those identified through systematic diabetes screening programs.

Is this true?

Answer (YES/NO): YES